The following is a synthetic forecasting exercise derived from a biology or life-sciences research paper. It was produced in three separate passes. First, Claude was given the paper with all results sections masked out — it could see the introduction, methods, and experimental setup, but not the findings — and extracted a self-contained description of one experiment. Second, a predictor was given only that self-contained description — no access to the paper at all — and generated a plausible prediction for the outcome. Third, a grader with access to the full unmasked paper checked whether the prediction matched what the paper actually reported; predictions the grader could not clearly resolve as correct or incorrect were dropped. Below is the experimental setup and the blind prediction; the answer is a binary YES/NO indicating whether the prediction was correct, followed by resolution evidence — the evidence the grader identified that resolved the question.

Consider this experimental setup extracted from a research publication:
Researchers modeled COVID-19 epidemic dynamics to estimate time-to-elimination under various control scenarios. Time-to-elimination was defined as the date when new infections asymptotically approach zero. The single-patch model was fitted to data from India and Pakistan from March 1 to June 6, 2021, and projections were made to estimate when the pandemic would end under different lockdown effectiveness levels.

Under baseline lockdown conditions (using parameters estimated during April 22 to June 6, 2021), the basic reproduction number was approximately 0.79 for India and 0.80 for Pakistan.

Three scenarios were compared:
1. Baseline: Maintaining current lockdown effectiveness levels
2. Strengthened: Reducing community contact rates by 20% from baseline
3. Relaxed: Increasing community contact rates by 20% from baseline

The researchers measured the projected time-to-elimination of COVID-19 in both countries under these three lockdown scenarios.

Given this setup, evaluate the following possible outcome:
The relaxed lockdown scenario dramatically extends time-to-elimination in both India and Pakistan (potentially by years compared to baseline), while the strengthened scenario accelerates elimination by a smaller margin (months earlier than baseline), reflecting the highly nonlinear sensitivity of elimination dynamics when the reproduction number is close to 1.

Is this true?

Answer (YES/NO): YES